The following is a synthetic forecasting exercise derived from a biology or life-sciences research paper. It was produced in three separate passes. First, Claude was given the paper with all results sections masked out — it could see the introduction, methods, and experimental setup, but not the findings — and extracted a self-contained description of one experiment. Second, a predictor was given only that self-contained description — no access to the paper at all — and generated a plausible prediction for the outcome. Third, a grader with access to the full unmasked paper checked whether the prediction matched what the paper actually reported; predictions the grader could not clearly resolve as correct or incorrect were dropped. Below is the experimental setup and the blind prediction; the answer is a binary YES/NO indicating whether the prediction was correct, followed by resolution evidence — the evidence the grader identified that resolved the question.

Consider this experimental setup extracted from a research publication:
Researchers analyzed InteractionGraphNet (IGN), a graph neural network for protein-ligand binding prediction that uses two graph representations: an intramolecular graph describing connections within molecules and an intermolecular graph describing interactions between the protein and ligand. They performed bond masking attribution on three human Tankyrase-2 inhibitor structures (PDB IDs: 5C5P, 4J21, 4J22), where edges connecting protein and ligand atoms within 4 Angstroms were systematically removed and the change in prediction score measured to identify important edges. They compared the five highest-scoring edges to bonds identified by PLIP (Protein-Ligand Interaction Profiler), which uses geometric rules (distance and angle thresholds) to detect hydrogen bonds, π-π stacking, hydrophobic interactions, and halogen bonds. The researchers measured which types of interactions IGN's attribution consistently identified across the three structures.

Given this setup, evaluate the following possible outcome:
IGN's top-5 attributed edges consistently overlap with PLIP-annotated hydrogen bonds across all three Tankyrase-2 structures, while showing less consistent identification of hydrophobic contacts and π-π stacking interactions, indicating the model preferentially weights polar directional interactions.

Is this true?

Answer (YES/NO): NO